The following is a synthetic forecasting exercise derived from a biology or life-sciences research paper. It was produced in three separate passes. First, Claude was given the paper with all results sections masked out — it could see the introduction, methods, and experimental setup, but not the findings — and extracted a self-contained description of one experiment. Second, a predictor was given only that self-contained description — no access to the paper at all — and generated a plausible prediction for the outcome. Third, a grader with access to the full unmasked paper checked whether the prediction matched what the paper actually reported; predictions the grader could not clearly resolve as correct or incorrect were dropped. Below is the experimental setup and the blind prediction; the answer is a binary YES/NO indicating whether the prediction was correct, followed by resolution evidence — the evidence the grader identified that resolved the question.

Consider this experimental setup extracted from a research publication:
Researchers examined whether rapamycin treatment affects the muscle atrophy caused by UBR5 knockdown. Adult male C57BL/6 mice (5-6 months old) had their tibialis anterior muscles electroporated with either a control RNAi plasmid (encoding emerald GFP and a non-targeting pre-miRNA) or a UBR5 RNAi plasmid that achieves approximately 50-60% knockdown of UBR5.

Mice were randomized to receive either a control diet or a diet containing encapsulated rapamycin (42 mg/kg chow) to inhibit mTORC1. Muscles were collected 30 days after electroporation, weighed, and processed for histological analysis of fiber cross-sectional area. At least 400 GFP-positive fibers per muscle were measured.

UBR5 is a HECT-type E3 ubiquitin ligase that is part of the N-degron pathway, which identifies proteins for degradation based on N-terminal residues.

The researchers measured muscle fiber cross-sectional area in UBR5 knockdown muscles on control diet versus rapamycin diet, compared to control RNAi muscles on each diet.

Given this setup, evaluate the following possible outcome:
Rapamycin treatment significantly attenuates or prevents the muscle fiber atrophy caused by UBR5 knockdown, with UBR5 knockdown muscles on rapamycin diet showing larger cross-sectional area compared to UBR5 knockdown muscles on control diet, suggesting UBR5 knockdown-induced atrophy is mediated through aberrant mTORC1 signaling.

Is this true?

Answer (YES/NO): NO